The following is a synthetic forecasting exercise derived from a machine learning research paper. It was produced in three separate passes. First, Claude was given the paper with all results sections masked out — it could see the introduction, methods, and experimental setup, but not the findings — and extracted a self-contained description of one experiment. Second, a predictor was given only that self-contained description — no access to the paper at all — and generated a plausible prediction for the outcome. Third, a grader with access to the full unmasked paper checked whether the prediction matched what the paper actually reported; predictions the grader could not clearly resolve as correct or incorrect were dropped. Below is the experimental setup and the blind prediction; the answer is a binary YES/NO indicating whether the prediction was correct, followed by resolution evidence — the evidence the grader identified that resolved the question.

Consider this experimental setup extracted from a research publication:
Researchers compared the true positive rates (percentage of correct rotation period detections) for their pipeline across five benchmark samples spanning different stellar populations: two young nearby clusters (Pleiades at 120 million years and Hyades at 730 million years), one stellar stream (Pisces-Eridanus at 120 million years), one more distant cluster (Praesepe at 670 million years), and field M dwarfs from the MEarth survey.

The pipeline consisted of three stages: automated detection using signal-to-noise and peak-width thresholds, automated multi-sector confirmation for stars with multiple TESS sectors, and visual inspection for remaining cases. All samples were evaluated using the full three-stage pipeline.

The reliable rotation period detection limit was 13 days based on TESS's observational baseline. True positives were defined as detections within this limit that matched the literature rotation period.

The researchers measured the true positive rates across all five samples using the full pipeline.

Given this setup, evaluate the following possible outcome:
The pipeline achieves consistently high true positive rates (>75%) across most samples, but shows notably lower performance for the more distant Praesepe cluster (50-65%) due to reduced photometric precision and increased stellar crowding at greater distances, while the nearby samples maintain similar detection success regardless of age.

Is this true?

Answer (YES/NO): NO